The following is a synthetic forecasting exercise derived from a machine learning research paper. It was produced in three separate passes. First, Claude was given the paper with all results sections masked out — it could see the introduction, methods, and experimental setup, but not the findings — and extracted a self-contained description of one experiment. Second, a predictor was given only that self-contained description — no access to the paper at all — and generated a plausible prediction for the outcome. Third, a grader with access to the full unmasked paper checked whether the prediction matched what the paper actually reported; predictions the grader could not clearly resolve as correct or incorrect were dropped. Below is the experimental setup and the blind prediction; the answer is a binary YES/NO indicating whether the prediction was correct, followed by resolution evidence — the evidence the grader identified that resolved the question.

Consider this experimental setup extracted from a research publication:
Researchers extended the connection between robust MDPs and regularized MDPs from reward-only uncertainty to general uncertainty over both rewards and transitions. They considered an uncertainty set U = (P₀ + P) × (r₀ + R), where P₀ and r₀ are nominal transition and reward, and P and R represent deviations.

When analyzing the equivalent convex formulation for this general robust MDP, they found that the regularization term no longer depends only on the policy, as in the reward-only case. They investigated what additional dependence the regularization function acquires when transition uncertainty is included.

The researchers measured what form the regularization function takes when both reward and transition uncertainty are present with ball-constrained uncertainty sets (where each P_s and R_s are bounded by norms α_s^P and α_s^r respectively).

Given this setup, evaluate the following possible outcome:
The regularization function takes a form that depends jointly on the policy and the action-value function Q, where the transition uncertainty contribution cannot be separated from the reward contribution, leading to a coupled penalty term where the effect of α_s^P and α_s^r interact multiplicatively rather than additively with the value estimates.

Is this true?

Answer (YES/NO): NO